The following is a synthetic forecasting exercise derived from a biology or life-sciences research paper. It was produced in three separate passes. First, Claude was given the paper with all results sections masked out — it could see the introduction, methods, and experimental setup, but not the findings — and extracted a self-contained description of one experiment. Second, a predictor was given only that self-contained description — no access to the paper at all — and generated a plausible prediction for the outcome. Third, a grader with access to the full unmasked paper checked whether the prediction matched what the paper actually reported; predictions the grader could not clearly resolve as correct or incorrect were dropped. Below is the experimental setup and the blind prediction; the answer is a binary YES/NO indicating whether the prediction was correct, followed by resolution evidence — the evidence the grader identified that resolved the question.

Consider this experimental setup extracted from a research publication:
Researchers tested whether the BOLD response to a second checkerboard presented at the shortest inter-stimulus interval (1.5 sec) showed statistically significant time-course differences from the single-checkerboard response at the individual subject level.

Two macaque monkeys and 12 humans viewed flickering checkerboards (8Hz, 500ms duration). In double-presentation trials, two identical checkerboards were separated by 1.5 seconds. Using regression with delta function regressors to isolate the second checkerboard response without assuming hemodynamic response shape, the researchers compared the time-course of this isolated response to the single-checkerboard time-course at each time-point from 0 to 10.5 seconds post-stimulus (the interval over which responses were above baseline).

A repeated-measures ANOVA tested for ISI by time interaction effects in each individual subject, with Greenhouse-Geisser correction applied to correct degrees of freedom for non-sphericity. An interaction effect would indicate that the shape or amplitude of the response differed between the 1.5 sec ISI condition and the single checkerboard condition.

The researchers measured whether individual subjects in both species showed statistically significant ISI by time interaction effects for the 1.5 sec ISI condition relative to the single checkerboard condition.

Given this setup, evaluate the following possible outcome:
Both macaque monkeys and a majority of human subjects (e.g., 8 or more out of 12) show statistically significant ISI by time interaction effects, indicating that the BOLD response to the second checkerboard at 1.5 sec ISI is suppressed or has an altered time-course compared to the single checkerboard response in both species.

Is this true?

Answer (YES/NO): NO